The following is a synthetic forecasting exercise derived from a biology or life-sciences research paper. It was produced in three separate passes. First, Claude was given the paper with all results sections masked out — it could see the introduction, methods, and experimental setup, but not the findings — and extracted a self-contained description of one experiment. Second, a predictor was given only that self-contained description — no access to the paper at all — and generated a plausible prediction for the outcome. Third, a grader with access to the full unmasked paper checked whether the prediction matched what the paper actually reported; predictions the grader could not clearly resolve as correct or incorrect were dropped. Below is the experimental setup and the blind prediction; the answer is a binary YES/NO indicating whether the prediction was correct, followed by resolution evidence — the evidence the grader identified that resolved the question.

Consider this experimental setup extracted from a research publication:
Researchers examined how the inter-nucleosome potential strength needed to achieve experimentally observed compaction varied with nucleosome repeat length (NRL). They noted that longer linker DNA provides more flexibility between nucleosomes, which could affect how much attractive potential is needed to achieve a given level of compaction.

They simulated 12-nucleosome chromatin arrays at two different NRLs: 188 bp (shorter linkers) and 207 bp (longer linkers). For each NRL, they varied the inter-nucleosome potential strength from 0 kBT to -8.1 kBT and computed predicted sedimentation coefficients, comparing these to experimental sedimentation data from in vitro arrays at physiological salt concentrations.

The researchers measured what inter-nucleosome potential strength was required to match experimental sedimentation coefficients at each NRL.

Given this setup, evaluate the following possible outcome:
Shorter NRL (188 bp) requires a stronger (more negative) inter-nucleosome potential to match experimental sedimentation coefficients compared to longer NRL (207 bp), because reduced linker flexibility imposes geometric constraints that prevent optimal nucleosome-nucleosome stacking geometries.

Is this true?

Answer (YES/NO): NO